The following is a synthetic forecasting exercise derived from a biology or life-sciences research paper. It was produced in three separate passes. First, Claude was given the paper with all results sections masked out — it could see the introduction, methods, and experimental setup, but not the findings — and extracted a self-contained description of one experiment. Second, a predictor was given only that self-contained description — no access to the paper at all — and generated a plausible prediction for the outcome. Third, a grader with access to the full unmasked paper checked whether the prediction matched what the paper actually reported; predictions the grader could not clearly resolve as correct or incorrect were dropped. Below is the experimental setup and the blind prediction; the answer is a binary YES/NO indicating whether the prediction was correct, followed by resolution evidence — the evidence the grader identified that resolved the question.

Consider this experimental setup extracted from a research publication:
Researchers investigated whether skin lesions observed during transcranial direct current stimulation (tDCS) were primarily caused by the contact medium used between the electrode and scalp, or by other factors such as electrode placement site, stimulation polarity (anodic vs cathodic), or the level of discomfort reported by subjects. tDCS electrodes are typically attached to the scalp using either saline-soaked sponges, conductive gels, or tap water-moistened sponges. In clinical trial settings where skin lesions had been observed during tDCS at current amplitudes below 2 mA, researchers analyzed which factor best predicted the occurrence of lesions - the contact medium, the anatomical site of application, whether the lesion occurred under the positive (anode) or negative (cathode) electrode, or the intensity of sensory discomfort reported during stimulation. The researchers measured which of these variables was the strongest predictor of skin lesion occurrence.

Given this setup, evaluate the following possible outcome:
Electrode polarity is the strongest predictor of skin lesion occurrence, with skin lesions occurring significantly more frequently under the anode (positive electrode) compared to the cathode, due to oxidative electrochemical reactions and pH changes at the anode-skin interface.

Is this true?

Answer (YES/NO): NO